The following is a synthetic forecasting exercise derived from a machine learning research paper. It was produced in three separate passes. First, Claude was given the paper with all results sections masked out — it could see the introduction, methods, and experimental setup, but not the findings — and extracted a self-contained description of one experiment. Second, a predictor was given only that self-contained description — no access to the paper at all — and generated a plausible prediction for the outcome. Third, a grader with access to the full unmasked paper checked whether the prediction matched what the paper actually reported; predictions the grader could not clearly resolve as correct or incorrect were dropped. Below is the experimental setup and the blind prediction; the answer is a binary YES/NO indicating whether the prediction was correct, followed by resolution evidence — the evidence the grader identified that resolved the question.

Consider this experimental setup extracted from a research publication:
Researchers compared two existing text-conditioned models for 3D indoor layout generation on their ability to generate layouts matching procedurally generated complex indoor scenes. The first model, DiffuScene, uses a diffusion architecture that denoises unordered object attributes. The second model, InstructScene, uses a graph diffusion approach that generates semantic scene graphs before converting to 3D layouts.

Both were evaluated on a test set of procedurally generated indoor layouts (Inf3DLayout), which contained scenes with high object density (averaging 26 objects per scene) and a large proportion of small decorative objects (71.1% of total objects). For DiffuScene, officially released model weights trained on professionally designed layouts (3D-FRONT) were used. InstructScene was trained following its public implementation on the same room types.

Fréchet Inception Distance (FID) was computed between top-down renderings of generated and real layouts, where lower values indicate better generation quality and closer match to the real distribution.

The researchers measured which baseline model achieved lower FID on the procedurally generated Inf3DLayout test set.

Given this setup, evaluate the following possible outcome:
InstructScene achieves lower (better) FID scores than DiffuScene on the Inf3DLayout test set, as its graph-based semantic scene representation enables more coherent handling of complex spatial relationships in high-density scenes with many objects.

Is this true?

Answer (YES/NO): NO